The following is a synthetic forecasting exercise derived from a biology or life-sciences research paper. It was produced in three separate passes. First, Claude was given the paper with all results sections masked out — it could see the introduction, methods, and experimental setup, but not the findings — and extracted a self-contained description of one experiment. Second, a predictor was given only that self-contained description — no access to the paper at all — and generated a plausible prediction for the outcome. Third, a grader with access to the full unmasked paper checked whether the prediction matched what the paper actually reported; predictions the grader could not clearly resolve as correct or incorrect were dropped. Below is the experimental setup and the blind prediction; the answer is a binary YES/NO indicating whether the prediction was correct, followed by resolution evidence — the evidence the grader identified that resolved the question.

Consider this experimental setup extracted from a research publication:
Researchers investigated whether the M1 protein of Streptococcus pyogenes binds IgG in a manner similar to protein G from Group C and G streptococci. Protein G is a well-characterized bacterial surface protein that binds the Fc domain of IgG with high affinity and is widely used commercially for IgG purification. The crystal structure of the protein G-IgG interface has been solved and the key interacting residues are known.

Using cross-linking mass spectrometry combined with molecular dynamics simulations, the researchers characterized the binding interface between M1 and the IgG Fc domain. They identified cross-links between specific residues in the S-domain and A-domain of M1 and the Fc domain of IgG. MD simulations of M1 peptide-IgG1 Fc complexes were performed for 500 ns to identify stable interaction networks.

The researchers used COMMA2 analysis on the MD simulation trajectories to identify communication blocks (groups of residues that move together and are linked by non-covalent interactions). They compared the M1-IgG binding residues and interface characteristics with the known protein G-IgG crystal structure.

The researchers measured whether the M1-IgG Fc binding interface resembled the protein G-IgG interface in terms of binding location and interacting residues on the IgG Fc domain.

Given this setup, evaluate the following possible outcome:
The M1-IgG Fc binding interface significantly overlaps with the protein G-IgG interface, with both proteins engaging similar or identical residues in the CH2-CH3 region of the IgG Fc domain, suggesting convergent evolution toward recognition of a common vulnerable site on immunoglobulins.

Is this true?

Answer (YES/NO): YES